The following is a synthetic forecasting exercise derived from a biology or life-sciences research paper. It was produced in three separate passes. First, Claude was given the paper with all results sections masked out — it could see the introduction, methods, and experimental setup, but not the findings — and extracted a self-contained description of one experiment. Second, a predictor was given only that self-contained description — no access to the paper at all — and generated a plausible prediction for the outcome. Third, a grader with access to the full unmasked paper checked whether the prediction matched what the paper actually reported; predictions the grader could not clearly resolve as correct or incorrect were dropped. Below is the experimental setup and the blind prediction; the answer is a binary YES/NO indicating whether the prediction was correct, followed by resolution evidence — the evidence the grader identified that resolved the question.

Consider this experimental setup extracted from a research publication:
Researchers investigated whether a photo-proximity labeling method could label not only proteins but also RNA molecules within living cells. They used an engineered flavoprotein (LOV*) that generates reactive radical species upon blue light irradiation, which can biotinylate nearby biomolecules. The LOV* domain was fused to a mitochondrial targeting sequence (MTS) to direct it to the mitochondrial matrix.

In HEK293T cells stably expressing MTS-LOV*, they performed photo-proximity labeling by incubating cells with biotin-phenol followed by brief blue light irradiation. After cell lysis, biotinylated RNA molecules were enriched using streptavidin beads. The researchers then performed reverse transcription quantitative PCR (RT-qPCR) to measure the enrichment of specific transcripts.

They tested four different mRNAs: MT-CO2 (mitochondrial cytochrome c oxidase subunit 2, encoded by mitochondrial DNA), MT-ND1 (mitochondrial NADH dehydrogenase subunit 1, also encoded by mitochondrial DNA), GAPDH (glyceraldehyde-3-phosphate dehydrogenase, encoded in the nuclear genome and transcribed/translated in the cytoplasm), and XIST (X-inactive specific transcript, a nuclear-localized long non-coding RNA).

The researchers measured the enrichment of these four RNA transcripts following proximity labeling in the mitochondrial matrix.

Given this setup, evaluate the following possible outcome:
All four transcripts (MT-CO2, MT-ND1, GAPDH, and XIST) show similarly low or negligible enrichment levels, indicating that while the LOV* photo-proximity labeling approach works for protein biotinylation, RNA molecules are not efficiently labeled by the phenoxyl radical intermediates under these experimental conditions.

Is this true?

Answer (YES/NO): NO